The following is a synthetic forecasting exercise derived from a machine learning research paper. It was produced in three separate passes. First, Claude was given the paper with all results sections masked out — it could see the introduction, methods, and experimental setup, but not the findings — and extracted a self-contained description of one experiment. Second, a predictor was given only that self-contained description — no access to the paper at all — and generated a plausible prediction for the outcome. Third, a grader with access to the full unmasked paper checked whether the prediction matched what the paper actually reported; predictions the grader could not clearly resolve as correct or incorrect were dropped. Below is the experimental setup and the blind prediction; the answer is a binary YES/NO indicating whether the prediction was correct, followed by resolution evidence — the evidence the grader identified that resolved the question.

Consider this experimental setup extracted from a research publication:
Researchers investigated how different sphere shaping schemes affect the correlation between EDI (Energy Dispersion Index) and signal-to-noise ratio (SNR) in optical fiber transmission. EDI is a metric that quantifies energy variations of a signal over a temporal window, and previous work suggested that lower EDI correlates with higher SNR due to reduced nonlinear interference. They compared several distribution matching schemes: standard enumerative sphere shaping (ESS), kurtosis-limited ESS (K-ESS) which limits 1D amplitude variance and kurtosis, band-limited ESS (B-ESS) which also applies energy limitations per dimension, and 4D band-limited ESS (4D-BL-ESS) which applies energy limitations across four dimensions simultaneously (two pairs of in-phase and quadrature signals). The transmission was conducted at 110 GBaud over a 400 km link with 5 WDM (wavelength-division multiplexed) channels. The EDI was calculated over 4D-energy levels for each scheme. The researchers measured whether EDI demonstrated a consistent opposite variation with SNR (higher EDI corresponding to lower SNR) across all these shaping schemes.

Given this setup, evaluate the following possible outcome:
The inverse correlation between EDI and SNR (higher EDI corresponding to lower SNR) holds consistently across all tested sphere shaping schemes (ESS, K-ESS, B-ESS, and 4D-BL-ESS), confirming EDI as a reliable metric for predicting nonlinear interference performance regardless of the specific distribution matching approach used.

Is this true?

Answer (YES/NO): NO